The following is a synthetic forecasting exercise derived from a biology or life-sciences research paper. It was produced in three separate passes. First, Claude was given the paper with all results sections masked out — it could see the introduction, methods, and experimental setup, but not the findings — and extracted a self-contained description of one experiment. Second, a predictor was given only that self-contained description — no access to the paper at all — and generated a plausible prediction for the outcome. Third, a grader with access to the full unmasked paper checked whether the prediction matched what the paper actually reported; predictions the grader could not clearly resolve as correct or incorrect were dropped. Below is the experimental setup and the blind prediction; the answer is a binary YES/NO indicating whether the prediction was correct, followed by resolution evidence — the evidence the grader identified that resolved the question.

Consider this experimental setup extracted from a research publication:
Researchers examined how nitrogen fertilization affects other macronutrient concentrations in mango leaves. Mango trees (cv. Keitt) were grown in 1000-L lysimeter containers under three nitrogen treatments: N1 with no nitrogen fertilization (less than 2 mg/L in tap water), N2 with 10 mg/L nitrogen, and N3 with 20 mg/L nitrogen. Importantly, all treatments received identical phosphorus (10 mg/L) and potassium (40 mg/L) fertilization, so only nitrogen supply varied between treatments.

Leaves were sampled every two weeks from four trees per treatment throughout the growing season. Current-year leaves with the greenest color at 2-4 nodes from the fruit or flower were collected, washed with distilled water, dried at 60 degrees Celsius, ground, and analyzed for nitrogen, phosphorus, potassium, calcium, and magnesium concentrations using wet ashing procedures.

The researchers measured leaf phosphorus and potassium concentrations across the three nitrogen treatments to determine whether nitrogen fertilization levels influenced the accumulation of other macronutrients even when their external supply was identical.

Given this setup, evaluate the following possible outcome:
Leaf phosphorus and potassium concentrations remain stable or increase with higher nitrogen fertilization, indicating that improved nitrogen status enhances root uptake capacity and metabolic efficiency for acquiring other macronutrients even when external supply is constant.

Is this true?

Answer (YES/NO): NO